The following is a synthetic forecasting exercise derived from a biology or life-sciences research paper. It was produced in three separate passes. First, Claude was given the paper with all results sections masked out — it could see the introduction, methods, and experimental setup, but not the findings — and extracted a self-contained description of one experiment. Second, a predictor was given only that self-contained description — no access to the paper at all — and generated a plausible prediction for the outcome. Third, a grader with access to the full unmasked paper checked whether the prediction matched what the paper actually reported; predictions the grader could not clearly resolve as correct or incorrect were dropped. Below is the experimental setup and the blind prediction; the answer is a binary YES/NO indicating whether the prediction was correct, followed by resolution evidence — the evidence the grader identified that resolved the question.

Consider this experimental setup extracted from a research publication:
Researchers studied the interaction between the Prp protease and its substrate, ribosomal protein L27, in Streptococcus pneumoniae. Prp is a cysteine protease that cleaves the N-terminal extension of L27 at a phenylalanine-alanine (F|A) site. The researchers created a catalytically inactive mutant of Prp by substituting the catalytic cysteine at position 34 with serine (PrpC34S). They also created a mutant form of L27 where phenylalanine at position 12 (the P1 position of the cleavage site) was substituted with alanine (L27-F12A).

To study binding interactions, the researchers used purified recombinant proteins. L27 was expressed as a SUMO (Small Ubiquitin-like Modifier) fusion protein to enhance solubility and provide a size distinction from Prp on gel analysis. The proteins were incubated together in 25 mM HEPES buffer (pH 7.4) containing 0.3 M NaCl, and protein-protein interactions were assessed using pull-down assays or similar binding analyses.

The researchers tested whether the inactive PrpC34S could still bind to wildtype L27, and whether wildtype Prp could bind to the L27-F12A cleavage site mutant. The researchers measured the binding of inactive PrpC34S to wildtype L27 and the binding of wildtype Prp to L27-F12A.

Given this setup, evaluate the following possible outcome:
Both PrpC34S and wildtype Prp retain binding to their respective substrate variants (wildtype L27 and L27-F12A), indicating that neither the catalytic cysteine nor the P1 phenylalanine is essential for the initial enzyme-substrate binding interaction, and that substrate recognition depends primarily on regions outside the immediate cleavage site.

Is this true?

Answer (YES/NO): NO